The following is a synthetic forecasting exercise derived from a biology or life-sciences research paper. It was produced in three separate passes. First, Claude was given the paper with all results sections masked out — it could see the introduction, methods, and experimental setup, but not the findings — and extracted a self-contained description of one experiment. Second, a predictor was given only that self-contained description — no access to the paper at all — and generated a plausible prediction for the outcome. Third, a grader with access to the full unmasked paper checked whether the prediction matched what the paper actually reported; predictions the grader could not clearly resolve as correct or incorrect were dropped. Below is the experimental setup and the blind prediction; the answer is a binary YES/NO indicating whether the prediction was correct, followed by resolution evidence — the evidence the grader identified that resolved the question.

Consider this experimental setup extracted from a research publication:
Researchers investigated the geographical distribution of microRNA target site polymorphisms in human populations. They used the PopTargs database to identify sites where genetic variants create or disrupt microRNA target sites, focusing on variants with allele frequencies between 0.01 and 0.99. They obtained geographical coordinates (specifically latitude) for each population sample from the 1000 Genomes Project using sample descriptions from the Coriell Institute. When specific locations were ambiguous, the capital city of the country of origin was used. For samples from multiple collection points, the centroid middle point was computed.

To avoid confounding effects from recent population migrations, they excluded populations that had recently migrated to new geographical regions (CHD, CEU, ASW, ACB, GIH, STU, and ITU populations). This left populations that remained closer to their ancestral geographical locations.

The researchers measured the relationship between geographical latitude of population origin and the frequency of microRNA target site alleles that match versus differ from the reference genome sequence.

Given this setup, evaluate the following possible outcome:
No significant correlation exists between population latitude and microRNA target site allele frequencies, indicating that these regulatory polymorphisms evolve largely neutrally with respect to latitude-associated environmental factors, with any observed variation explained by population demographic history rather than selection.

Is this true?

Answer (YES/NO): NO